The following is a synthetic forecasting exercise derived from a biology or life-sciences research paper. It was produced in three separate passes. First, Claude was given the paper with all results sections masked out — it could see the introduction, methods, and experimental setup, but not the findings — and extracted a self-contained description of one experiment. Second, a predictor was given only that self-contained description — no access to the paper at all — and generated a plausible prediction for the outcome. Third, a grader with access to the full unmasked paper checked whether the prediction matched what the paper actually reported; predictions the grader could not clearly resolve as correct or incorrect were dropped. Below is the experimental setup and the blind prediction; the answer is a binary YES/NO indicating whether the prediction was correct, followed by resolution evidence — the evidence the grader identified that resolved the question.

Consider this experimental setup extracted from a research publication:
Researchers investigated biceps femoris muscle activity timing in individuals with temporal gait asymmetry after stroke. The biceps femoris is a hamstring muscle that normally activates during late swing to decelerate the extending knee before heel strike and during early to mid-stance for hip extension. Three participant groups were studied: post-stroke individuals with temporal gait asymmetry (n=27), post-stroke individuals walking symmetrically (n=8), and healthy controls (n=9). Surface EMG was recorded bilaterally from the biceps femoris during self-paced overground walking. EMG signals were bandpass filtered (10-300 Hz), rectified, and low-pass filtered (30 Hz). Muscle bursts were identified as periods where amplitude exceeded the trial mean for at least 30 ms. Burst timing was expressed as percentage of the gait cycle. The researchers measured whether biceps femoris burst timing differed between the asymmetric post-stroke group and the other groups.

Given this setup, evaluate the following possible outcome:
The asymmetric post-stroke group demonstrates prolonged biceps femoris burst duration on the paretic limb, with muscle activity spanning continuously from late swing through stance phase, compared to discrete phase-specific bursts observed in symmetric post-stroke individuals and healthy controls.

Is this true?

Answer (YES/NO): NO